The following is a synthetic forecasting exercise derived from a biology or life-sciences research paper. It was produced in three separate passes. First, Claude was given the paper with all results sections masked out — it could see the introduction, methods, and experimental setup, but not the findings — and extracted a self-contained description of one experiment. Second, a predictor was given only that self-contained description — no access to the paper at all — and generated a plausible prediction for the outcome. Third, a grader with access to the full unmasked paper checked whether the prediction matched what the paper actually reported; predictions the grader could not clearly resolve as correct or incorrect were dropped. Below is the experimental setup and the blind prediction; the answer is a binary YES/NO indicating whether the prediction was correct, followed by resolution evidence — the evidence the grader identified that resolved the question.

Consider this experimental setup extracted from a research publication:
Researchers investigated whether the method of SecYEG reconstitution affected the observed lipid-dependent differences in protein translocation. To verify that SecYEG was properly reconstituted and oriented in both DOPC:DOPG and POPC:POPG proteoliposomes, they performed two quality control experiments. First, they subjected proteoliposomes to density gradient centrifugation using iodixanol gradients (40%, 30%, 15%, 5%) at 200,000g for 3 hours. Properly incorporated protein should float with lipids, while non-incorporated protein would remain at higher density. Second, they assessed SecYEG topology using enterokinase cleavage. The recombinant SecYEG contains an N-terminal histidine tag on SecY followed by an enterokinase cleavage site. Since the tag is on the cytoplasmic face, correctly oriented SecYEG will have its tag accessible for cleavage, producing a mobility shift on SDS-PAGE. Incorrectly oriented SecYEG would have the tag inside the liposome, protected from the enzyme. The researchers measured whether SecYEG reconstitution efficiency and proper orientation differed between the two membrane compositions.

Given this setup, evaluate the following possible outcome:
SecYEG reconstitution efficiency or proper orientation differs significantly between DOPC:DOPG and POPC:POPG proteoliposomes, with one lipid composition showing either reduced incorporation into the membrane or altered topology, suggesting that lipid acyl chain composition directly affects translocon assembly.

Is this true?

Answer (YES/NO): NO